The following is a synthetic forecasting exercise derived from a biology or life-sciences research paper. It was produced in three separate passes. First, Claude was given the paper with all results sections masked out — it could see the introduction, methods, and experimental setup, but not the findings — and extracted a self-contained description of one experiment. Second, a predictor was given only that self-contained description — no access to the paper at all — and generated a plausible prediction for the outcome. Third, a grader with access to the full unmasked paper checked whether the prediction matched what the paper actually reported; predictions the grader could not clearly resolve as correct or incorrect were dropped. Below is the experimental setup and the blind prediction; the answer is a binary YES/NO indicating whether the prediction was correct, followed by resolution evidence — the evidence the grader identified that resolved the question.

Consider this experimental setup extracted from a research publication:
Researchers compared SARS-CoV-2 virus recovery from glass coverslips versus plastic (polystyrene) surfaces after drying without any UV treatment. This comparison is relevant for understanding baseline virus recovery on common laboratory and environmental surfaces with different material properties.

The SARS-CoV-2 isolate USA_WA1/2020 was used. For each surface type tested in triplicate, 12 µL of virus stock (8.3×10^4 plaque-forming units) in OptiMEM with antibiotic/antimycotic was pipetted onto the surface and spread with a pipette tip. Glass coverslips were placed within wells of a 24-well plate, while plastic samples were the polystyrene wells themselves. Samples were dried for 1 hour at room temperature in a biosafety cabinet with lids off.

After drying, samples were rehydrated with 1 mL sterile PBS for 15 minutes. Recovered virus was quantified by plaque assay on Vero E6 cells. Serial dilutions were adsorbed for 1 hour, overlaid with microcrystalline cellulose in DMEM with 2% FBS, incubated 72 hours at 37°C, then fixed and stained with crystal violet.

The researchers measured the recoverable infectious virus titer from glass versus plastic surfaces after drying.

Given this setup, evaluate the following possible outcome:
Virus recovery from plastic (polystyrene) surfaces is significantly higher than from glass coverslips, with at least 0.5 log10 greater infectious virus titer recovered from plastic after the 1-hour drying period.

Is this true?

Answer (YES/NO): NO